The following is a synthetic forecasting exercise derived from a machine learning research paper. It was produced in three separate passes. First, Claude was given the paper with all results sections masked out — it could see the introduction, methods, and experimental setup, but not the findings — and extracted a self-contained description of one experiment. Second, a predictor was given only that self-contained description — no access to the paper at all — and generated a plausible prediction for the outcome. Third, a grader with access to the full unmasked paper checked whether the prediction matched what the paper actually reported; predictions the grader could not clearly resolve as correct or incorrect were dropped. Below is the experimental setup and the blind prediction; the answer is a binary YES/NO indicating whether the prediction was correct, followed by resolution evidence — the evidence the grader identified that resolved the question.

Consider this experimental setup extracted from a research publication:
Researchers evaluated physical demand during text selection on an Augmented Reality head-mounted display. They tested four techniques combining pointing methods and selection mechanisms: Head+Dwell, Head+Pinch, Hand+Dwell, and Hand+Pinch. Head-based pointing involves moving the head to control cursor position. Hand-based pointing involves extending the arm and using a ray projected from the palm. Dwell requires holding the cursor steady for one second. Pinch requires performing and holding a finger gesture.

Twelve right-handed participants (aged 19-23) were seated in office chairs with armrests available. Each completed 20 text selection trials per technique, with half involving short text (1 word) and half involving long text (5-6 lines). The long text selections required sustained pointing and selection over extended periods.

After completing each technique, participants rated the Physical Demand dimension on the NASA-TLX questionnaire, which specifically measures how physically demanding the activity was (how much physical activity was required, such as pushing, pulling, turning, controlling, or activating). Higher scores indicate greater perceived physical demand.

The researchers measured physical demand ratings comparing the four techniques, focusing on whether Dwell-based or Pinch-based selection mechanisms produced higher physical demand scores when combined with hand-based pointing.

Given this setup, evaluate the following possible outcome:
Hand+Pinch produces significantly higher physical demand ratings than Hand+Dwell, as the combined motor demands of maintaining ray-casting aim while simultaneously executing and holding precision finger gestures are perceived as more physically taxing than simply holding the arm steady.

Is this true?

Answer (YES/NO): NO